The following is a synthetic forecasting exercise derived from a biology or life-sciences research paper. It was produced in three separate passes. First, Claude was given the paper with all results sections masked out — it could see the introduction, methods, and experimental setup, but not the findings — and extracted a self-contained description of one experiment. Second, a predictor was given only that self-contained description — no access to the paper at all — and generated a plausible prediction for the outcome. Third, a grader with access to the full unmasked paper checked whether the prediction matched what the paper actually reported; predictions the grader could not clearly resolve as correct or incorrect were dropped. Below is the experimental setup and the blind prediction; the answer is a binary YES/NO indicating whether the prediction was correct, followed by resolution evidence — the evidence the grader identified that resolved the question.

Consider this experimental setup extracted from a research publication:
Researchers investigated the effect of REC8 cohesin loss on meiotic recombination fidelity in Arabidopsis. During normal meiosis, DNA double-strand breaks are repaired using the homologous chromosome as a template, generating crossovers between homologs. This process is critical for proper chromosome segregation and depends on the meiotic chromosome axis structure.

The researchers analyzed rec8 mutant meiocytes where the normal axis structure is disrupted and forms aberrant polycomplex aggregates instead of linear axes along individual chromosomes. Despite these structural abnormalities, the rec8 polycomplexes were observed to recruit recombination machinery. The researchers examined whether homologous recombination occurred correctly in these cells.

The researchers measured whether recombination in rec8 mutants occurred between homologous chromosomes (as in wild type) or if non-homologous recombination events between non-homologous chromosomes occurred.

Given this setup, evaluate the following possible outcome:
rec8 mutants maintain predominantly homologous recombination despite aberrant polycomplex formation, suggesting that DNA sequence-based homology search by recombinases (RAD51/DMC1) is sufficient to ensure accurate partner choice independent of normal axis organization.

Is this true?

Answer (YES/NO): NO